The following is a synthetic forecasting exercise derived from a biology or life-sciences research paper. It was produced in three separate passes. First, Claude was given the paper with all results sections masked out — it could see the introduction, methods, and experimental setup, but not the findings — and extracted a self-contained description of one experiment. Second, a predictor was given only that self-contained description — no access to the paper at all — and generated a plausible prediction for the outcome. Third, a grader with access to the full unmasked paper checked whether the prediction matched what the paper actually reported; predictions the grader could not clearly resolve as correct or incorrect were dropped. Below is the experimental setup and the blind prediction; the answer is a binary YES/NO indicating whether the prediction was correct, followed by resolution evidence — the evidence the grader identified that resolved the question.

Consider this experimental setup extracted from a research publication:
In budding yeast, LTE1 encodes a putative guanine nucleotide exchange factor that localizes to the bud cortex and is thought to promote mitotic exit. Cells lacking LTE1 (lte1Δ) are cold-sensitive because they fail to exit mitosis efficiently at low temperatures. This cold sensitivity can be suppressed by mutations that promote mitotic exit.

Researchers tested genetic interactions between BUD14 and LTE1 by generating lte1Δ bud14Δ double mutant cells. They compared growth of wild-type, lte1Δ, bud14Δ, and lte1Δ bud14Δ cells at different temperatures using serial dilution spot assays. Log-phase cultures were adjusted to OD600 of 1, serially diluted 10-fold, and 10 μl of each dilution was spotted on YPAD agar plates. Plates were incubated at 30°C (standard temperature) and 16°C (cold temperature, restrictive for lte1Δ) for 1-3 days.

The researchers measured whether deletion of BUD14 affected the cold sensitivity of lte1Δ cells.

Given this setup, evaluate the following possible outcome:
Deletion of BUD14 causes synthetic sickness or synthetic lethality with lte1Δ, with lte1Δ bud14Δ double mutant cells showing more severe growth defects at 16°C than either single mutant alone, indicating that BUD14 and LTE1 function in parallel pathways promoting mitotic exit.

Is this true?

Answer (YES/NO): NO